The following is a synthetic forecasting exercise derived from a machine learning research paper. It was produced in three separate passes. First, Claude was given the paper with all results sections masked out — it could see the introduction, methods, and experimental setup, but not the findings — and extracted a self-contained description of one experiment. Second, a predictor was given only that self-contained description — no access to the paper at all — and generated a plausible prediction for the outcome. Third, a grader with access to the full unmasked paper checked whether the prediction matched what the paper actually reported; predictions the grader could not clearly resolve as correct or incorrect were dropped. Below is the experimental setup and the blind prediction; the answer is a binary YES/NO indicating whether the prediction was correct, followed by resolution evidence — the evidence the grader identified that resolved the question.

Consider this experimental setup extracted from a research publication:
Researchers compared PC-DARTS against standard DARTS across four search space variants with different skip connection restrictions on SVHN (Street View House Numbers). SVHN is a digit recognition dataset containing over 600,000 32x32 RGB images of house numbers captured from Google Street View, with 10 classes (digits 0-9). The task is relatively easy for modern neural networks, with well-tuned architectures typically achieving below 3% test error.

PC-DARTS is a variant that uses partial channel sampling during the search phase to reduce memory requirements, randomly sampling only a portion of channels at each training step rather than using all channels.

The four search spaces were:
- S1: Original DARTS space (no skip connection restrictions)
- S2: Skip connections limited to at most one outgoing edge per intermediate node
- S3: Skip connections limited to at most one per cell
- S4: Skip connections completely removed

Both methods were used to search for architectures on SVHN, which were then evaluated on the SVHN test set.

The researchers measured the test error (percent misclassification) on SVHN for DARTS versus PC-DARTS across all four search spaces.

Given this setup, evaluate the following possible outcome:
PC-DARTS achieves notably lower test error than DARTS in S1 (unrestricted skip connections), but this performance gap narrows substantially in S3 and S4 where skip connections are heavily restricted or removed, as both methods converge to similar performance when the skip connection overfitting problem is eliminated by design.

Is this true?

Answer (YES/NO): NO